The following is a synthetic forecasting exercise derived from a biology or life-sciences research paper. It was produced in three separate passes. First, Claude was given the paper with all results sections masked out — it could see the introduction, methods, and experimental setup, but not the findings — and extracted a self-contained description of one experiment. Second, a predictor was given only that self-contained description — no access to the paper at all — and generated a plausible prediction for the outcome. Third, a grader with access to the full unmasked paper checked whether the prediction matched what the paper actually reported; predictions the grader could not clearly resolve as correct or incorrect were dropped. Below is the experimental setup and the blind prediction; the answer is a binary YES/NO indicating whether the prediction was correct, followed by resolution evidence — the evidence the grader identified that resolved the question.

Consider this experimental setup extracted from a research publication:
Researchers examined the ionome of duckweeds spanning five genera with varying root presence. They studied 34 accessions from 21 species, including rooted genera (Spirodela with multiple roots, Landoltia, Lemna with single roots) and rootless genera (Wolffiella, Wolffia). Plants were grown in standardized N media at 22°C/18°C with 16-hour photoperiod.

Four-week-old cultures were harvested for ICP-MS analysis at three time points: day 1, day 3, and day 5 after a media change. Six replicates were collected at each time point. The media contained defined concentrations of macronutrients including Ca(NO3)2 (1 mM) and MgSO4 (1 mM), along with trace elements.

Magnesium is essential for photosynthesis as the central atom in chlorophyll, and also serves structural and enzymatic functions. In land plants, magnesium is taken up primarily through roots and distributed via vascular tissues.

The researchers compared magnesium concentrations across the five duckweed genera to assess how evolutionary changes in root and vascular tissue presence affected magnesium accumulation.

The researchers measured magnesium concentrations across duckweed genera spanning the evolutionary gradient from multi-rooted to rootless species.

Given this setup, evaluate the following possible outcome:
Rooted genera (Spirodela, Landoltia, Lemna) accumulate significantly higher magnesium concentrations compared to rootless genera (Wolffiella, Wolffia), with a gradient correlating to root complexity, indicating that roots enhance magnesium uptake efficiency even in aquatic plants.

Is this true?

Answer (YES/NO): NO